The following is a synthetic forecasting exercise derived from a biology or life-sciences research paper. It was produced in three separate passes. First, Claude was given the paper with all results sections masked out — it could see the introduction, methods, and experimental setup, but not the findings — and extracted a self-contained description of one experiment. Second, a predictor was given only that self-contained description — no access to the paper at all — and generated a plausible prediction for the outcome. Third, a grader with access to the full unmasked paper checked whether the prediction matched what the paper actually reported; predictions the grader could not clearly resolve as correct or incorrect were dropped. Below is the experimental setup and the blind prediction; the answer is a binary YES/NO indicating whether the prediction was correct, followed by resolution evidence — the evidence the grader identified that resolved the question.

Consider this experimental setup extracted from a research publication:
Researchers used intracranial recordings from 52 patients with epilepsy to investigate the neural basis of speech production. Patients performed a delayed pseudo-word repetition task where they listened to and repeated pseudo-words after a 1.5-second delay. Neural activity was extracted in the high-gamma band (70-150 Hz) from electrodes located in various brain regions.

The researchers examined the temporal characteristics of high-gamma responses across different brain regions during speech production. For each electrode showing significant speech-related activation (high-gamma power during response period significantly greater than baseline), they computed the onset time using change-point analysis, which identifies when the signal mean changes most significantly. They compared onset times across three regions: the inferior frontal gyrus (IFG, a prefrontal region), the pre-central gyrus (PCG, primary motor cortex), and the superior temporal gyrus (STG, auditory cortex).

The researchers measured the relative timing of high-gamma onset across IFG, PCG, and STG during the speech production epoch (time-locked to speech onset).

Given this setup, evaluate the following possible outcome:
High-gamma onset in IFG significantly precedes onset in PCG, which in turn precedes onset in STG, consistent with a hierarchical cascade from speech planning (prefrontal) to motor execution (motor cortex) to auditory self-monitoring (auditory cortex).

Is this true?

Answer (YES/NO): YES